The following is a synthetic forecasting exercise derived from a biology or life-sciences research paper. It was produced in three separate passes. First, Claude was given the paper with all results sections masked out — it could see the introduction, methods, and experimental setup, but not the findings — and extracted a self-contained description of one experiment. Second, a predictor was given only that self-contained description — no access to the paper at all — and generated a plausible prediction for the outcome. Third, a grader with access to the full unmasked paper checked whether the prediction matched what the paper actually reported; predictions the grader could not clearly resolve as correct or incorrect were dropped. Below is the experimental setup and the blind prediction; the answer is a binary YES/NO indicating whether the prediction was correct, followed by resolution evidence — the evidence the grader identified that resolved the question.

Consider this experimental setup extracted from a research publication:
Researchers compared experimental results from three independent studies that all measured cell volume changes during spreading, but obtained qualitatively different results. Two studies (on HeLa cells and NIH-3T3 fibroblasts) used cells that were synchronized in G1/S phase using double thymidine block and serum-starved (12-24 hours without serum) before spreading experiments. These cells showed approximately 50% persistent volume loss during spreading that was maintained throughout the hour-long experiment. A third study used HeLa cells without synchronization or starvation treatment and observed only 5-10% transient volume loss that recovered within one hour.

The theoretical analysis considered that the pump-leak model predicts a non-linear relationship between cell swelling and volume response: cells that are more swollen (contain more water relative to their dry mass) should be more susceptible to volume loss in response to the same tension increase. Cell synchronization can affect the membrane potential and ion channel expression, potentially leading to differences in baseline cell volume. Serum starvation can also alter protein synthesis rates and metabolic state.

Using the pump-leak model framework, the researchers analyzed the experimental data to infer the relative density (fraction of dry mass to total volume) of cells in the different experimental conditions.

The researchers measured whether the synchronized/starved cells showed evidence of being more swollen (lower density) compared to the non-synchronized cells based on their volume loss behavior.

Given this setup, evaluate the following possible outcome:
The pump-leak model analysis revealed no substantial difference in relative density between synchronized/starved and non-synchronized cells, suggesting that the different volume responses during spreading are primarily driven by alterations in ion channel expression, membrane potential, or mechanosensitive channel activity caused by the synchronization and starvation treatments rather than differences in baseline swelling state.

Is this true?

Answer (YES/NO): NO